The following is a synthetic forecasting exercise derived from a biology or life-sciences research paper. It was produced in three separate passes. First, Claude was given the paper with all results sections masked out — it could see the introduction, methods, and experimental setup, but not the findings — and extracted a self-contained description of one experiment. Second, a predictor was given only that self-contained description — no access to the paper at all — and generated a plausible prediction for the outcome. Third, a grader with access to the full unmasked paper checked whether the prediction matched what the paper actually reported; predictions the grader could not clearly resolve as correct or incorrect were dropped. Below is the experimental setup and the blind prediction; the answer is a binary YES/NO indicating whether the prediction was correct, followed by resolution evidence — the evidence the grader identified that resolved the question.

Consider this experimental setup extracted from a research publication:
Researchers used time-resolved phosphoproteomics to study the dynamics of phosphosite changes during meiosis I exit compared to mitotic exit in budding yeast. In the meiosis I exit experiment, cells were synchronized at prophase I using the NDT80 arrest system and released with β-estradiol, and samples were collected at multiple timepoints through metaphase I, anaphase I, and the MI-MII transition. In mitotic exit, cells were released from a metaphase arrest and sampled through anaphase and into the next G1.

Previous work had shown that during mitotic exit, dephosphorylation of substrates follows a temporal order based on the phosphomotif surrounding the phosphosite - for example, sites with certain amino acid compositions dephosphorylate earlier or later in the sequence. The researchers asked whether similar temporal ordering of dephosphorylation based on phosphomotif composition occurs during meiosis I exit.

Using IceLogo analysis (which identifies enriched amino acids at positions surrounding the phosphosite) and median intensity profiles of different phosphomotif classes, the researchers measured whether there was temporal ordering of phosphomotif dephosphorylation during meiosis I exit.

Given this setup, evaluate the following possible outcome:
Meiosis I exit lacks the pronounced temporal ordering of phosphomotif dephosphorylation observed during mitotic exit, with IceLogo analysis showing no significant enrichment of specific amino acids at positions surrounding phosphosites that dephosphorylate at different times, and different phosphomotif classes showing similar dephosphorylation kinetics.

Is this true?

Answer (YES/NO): YES